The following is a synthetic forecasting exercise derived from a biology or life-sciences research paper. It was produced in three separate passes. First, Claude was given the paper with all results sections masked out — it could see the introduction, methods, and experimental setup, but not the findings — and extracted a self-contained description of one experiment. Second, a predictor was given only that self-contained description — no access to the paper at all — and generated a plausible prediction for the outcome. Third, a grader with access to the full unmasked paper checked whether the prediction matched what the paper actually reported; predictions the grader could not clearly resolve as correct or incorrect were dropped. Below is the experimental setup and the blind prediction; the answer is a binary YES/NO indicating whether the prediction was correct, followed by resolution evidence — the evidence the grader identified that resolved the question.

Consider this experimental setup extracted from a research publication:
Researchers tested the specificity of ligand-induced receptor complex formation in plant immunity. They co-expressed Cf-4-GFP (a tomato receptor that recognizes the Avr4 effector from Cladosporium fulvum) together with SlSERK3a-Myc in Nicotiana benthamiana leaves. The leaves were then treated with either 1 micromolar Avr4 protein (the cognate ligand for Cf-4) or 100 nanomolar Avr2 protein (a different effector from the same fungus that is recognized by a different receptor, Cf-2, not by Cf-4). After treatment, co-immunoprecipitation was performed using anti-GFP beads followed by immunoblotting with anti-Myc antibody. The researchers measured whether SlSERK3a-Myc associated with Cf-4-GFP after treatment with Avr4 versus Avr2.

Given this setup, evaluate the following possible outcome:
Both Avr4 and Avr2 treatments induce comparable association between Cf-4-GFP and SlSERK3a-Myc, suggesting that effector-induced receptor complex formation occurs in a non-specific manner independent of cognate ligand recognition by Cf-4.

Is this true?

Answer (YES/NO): NO